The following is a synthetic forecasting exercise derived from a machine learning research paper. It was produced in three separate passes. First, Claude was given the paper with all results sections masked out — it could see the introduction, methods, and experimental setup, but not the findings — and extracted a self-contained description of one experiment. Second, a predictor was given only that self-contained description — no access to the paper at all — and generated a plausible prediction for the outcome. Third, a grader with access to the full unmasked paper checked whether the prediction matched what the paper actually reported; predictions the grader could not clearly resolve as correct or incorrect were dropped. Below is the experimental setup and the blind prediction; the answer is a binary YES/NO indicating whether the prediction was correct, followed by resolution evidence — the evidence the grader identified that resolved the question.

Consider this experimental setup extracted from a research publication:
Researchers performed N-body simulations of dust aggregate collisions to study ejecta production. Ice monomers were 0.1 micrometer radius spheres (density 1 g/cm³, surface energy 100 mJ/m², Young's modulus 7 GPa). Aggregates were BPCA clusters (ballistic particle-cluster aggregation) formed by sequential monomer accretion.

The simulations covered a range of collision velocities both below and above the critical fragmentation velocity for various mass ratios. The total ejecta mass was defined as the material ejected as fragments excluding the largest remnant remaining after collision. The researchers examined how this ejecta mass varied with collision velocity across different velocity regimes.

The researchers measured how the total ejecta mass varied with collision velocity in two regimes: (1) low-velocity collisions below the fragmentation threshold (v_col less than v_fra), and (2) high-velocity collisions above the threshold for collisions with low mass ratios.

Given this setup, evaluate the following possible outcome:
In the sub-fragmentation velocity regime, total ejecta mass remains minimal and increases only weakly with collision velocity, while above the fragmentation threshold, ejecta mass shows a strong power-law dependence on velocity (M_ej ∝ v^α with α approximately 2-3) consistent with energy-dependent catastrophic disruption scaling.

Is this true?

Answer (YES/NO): NO